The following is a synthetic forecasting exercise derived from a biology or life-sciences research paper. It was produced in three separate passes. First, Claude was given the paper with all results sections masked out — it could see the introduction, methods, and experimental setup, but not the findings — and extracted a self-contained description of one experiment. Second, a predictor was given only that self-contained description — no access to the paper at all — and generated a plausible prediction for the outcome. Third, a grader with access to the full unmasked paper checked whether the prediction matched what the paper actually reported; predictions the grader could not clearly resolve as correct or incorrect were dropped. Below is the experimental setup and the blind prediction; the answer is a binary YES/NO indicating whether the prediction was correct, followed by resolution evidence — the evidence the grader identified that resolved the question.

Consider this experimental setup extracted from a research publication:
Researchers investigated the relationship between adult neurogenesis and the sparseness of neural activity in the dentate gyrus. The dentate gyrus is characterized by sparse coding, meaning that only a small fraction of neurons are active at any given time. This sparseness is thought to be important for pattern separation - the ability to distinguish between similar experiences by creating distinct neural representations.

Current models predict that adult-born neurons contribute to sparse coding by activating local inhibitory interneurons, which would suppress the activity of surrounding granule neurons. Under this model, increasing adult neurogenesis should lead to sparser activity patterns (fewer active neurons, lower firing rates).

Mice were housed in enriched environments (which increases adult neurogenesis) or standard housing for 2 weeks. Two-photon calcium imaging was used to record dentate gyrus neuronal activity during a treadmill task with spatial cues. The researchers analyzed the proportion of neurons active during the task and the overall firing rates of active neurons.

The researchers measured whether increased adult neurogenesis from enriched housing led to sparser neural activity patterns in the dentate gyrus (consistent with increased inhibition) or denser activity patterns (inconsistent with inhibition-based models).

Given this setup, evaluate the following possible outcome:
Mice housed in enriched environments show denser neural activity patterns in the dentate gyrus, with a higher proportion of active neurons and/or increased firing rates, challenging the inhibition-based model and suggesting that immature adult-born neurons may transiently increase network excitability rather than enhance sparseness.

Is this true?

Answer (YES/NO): YES